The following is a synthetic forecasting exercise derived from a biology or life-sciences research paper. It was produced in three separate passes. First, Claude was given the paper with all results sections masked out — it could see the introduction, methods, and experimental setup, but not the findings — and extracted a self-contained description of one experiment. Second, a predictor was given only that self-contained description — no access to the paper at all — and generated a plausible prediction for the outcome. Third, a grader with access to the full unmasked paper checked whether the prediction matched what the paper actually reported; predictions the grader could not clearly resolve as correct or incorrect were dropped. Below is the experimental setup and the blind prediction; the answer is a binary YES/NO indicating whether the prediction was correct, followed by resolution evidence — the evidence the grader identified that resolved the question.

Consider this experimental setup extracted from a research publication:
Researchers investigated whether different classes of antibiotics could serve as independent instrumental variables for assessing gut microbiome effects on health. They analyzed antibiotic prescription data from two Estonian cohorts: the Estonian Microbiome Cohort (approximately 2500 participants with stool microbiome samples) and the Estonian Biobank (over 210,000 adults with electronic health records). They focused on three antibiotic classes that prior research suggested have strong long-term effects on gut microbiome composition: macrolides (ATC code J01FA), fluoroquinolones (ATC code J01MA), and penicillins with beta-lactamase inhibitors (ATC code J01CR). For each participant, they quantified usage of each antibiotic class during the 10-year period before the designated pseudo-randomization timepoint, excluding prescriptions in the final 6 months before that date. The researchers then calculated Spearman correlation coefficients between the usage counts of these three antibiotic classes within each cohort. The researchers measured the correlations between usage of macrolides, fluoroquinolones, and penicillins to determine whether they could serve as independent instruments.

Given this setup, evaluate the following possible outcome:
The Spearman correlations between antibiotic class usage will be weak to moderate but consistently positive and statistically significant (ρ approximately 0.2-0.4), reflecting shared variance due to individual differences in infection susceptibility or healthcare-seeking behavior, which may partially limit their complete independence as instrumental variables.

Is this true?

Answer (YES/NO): NO